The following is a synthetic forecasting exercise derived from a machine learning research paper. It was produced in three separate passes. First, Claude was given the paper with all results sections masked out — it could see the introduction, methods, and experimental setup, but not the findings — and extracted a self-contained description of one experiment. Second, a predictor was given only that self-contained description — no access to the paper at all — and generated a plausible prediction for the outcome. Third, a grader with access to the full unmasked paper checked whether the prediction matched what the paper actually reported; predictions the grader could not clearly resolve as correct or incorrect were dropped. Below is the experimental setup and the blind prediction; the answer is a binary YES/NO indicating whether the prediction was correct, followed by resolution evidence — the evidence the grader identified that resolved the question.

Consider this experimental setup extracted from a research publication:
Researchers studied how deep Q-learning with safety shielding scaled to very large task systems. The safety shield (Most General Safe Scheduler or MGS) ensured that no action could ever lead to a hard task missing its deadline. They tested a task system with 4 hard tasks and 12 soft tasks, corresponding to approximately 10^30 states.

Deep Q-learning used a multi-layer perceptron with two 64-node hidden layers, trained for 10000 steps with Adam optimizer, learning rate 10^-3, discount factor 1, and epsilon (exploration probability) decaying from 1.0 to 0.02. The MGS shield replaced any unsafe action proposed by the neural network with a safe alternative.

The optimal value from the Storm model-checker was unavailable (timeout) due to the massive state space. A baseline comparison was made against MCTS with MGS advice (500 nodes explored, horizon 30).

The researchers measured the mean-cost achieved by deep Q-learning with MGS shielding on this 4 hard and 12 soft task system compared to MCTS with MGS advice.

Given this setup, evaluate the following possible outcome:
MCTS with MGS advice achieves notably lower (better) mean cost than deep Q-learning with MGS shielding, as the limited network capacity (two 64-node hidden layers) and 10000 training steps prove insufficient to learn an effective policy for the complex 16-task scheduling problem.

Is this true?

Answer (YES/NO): YES